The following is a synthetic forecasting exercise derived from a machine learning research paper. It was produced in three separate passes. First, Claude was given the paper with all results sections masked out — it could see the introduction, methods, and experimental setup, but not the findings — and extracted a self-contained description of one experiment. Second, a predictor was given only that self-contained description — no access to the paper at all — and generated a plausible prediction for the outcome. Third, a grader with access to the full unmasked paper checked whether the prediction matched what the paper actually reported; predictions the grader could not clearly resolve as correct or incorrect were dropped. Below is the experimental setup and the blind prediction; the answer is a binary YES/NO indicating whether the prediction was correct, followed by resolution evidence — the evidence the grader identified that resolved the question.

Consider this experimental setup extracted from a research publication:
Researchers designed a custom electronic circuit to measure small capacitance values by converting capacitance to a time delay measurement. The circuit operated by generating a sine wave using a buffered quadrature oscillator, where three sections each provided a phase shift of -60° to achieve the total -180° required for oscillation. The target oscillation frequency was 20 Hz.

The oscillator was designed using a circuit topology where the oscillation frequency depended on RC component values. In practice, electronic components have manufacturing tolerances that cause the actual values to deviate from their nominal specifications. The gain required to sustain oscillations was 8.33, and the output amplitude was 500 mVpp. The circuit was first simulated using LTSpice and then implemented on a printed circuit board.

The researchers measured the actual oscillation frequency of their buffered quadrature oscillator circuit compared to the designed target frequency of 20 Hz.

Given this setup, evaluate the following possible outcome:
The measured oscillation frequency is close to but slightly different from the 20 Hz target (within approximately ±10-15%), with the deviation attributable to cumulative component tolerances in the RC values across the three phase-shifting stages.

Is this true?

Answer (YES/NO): NO